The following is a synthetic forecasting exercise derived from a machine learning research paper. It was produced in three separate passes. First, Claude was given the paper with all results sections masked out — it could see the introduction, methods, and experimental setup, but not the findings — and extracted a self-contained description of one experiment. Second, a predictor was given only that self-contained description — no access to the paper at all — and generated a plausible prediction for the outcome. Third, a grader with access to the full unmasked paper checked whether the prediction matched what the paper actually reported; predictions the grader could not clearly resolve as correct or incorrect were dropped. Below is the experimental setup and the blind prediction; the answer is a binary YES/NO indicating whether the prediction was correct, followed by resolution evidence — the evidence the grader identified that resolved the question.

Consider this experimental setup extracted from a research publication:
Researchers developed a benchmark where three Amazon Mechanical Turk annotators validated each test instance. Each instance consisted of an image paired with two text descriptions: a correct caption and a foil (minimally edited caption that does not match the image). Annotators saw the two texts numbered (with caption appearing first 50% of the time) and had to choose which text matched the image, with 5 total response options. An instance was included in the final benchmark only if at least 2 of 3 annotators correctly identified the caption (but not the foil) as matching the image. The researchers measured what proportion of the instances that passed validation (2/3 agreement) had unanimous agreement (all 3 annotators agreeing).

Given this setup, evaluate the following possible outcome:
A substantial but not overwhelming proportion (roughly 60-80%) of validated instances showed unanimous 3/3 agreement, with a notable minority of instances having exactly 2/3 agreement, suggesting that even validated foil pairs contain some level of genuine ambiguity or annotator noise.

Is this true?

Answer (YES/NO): NO